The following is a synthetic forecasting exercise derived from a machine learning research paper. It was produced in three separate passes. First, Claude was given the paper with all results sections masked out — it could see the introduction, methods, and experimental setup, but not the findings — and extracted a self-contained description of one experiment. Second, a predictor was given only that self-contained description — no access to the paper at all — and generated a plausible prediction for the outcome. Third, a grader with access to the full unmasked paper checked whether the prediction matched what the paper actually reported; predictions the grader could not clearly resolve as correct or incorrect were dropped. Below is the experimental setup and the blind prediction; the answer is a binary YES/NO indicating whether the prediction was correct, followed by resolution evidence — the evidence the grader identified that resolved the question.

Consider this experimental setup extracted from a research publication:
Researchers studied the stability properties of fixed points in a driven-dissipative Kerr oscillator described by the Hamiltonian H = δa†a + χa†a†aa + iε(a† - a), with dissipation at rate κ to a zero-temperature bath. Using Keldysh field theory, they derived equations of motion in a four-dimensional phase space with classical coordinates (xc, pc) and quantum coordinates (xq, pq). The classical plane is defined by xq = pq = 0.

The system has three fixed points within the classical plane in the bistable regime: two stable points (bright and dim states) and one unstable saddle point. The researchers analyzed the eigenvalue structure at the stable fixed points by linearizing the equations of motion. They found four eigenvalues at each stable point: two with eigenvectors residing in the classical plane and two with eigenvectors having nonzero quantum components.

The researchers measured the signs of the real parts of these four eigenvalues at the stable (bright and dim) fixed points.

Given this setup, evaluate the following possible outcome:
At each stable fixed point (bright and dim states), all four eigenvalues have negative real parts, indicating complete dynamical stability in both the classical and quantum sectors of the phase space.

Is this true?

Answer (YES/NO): NO